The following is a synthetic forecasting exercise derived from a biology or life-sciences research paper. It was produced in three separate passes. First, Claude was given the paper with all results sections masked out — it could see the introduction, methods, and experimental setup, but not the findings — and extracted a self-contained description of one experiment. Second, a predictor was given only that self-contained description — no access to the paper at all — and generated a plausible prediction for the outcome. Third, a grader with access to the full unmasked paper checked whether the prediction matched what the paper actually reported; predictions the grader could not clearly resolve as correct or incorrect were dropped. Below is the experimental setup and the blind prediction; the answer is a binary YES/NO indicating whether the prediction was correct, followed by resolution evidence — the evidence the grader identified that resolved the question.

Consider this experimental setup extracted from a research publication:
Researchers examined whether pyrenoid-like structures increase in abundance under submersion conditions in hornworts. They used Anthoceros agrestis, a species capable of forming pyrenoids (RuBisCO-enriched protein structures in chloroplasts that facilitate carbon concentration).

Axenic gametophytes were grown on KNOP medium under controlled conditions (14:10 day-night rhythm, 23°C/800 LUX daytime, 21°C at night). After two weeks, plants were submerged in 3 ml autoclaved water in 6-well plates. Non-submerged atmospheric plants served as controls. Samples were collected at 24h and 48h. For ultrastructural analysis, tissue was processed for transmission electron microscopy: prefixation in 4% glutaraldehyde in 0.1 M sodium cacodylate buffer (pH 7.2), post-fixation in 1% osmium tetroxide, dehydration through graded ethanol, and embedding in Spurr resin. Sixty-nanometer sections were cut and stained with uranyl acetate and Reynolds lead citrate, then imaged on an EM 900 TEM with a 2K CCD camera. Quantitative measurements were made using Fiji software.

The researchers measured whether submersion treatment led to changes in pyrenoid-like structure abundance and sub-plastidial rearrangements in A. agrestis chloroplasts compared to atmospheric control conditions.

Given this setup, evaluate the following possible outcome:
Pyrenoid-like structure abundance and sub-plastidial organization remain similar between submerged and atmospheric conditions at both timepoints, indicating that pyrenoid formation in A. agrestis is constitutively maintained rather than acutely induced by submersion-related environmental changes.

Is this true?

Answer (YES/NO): NO